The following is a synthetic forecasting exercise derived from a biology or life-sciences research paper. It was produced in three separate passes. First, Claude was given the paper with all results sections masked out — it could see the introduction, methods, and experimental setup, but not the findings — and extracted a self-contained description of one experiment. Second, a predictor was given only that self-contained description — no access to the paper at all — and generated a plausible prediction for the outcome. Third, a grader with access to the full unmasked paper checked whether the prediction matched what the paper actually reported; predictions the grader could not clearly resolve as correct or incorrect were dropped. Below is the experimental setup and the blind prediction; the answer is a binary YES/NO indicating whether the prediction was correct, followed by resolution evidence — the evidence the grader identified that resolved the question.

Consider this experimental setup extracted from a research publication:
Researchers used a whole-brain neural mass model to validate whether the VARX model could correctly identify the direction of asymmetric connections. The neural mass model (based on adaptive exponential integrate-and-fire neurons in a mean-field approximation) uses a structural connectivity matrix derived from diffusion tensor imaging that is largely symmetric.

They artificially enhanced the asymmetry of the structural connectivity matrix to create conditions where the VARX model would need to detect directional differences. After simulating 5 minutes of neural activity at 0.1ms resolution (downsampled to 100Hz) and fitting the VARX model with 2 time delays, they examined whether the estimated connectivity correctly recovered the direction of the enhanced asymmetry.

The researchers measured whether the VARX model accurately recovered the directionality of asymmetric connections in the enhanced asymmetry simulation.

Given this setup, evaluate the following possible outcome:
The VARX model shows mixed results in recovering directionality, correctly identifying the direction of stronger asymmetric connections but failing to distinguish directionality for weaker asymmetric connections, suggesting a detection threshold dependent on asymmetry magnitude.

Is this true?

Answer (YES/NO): NO